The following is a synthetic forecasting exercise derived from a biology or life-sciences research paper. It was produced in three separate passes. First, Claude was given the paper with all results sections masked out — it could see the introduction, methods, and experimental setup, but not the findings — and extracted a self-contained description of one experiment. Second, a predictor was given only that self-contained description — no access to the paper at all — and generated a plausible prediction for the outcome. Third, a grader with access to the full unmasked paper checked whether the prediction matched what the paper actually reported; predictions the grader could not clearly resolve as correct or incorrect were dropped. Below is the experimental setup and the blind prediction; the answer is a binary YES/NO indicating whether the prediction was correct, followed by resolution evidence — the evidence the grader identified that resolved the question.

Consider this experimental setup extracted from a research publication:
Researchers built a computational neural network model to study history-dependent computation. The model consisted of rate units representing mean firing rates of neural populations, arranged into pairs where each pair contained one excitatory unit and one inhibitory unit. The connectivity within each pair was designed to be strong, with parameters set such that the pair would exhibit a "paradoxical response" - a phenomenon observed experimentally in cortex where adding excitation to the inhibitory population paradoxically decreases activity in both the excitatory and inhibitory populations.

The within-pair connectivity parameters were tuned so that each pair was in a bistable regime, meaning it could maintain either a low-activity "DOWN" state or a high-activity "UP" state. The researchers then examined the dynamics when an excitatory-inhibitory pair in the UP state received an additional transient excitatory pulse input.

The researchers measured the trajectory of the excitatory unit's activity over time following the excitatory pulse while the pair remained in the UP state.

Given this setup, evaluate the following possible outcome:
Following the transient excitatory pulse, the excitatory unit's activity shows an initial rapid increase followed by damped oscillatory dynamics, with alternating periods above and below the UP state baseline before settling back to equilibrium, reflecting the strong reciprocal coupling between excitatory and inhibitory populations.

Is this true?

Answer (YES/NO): YES